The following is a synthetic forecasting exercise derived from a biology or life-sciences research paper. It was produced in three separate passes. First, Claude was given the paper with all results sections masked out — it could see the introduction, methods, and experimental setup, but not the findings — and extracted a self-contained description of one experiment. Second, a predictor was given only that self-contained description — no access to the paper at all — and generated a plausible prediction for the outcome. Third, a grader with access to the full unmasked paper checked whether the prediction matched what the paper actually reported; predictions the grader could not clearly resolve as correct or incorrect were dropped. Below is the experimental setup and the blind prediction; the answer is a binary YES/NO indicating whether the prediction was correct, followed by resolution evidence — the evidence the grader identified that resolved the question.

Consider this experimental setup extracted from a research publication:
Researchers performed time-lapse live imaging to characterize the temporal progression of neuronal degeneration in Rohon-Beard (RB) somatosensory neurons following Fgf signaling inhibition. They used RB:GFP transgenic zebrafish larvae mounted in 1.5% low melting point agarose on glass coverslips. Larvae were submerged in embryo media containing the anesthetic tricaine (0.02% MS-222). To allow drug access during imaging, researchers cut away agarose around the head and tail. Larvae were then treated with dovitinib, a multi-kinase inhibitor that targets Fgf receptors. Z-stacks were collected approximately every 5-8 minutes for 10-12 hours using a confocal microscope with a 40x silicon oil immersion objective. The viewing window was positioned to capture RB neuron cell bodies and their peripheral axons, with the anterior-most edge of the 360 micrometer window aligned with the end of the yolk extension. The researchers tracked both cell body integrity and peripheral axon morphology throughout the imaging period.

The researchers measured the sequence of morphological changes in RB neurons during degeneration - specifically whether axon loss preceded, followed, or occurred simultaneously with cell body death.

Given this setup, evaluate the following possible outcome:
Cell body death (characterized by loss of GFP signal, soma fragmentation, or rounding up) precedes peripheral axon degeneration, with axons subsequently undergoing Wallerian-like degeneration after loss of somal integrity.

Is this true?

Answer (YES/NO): NO